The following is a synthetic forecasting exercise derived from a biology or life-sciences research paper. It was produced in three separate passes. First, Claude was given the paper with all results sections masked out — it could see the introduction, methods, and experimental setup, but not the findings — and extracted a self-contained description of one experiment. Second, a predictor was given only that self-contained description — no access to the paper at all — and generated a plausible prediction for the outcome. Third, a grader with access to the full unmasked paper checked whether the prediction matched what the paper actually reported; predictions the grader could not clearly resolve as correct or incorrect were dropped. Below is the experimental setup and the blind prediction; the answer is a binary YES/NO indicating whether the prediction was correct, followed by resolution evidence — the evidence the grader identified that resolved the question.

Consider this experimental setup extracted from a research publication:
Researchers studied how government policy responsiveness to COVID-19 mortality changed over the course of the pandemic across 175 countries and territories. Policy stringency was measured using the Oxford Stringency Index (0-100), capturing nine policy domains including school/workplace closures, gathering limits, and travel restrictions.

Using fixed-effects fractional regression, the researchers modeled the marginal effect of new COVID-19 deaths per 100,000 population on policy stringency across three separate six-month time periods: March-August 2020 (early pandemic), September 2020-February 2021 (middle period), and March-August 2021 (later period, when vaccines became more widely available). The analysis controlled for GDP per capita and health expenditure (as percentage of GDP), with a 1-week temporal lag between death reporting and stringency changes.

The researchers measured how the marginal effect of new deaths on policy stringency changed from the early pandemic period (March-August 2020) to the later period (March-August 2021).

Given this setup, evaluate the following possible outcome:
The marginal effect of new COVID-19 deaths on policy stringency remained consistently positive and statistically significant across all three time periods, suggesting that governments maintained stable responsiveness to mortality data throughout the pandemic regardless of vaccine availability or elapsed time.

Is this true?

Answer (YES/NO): NO